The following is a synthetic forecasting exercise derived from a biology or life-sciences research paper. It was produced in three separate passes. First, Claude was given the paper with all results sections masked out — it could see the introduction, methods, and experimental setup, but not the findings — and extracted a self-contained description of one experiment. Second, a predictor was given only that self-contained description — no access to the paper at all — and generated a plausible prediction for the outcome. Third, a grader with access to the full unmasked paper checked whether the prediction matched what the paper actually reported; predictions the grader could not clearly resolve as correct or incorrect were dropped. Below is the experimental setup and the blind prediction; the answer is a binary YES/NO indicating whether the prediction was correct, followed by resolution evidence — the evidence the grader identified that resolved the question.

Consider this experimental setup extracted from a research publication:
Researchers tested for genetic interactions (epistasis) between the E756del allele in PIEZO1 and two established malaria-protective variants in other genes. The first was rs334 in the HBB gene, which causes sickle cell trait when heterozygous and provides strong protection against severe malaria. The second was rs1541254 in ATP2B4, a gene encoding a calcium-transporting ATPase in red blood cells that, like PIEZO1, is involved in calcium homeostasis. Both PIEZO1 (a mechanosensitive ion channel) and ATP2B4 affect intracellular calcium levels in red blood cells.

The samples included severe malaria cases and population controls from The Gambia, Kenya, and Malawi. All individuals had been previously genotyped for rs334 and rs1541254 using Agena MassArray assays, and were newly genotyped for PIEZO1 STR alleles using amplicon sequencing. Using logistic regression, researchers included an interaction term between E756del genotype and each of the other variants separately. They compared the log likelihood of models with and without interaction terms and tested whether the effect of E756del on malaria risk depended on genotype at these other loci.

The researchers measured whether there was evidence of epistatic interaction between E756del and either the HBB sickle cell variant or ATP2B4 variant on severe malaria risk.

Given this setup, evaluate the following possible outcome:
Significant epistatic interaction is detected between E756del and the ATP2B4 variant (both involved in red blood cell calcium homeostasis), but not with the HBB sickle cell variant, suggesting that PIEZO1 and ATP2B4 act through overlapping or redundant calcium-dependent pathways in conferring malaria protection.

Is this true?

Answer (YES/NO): NO